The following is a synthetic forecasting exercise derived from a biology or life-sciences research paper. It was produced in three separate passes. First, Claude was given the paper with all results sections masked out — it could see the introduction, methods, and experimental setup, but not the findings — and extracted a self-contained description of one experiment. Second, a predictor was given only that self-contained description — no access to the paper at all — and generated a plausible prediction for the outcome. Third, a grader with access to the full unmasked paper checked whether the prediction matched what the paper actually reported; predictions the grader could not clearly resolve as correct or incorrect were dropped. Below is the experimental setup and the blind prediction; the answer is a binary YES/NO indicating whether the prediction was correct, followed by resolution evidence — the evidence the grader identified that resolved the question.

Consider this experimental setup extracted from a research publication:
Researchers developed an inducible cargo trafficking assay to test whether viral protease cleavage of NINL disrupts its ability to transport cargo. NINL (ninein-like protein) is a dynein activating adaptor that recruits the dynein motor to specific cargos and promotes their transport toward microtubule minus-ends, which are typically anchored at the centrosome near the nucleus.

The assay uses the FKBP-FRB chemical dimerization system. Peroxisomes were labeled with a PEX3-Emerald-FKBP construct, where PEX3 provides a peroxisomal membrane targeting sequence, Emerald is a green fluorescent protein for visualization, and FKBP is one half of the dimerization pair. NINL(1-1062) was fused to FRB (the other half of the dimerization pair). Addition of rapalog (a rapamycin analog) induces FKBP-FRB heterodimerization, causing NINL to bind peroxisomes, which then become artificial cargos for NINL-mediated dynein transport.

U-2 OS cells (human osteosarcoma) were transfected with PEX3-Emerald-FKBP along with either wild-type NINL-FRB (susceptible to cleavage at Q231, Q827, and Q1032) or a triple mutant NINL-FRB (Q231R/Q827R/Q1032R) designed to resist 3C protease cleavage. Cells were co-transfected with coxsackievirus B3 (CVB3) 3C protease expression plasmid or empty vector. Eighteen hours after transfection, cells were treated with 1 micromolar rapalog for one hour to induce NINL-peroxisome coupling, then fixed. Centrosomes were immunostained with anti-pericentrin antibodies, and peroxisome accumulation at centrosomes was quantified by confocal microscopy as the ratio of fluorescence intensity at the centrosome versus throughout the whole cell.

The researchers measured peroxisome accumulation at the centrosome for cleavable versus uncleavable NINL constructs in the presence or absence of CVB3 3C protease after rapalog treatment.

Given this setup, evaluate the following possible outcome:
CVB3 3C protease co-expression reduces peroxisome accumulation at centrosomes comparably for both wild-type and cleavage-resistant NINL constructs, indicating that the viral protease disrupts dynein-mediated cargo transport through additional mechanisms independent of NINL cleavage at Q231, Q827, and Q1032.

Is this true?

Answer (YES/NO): NO